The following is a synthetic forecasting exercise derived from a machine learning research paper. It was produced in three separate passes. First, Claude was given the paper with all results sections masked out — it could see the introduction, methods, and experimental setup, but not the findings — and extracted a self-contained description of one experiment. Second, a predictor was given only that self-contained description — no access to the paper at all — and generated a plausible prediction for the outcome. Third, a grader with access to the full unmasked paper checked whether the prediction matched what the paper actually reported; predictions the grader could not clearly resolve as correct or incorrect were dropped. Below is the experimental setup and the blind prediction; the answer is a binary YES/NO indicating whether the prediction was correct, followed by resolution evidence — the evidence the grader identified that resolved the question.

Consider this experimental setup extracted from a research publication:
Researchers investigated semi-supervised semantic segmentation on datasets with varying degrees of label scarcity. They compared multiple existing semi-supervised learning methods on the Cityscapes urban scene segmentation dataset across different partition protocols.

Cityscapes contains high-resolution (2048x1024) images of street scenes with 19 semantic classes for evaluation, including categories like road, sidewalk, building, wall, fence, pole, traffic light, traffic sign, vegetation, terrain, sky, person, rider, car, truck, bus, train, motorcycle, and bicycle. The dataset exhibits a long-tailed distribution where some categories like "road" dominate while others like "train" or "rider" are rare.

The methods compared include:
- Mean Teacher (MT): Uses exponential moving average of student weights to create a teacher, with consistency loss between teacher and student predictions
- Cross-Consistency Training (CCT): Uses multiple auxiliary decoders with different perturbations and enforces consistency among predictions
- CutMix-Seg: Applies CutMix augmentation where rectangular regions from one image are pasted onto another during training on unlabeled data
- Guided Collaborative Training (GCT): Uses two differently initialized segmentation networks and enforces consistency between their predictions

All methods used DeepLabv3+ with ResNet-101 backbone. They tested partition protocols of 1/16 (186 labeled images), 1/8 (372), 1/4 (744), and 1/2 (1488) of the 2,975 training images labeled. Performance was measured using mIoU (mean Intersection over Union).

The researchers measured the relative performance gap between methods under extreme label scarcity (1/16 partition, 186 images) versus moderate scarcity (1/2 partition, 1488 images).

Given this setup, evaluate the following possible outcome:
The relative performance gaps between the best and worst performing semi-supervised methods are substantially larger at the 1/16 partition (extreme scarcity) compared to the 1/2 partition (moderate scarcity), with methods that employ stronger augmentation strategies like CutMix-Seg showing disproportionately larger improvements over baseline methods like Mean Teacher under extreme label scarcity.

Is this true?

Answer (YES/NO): YES